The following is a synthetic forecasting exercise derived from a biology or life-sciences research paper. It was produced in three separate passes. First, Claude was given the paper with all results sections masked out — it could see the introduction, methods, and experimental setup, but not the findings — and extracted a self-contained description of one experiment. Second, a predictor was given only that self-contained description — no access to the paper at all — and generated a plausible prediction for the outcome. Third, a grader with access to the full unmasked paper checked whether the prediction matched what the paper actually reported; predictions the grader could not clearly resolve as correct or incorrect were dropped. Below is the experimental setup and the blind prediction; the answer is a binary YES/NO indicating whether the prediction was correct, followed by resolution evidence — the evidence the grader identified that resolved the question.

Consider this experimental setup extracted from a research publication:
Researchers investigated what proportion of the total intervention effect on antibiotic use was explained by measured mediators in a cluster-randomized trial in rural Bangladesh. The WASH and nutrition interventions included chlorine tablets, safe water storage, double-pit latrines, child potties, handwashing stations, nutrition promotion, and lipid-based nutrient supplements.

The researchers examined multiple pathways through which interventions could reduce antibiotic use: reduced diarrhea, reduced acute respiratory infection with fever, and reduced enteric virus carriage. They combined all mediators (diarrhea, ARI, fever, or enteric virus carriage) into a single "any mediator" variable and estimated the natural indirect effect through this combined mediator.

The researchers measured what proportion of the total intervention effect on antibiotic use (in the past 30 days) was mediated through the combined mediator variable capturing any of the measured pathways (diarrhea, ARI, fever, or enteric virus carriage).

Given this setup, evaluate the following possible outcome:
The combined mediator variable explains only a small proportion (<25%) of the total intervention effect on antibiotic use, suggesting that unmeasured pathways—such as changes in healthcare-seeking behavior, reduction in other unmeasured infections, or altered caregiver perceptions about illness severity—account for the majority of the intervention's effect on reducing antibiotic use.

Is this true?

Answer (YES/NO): NO